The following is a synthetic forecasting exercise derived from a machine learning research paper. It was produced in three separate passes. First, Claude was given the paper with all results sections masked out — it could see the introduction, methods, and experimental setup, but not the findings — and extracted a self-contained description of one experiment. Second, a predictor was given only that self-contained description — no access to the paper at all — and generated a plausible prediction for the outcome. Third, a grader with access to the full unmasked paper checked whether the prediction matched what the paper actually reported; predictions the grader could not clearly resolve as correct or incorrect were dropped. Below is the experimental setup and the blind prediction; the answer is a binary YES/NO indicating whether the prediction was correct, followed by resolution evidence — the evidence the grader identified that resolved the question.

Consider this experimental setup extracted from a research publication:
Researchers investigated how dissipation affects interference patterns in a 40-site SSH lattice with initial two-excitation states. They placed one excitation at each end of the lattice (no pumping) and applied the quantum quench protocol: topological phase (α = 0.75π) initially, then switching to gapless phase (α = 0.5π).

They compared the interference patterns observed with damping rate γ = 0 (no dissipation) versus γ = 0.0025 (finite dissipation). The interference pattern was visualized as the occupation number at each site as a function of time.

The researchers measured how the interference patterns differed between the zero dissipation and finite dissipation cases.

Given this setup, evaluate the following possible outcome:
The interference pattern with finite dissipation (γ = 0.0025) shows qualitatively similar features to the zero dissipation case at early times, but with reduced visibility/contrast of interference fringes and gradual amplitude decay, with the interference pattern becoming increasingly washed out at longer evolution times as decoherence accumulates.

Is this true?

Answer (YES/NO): YES